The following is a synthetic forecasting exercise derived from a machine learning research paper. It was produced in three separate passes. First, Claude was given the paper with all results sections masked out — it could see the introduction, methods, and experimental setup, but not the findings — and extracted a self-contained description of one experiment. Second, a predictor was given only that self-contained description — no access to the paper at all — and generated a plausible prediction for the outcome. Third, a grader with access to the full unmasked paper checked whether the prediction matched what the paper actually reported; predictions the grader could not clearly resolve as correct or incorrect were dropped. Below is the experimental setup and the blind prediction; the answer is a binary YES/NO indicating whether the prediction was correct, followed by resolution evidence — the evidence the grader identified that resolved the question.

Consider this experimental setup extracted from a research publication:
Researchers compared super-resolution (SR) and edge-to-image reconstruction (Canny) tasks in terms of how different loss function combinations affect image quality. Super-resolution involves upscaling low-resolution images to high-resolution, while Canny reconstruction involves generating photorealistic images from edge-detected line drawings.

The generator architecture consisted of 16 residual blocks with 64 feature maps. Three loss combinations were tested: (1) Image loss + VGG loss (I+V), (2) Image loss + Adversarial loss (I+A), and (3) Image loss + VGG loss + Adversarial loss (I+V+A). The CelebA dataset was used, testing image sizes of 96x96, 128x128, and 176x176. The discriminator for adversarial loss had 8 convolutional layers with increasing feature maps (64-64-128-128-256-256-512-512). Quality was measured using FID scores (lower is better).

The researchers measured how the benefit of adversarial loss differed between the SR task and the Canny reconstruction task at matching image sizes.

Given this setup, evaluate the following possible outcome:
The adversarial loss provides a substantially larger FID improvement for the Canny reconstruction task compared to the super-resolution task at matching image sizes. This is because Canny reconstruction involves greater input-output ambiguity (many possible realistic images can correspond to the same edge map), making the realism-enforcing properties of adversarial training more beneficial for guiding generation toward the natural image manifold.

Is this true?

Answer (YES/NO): NO